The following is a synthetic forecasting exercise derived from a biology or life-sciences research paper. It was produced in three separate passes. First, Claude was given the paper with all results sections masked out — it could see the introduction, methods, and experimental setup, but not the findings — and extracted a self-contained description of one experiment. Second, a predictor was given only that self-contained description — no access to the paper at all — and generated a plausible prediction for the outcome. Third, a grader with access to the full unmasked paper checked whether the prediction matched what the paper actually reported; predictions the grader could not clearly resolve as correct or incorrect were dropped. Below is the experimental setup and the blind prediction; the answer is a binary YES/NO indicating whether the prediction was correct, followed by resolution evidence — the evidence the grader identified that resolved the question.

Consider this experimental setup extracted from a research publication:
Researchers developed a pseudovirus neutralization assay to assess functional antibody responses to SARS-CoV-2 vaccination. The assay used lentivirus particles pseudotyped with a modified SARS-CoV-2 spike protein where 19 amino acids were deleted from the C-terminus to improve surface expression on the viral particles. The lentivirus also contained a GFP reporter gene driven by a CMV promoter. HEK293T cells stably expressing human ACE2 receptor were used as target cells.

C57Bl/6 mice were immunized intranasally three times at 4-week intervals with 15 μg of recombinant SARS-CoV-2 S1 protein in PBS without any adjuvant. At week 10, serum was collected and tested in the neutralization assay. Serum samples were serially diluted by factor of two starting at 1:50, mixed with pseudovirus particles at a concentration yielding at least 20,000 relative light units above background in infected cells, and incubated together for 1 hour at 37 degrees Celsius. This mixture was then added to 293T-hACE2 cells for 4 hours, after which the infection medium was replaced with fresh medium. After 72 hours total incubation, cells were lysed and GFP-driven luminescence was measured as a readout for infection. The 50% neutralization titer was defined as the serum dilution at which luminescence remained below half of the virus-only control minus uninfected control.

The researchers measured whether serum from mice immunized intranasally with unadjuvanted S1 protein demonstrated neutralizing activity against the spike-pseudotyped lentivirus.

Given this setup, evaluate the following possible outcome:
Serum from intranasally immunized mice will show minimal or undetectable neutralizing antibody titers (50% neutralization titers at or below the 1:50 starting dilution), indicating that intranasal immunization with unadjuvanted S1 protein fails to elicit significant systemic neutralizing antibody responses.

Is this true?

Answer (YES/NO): YES